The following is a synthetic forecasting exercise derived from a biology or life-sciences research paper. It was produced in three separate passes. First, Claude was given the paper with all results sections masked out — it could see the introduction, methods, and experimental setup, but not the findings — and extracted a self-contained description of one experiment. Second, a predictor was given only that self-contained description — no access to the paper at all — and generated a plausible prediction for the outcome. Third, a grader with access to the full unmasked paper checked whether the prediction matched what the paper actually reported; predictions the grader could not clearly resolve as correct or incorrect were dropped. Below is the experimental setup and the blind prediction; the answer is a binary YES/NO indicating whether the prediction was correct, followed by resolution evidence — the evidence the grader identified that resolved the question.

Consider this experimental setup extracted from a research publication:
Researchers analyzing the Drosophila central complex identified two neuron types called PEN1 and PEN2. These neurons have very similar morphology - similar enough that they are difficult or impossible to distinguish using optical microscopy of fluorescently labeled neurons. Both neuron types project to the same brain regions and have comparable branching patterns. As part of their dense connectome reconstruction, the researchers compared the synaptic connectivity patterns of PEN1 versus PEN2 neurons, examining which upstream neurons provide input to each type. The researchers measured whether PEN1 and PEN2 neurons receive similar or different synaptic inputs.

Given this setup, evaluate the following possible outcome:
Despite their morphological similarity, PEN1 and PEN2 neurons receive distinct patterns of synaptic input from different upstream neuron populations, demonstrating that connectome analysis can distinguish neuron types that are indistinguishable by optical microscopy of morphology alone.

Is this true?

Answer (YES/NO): YES